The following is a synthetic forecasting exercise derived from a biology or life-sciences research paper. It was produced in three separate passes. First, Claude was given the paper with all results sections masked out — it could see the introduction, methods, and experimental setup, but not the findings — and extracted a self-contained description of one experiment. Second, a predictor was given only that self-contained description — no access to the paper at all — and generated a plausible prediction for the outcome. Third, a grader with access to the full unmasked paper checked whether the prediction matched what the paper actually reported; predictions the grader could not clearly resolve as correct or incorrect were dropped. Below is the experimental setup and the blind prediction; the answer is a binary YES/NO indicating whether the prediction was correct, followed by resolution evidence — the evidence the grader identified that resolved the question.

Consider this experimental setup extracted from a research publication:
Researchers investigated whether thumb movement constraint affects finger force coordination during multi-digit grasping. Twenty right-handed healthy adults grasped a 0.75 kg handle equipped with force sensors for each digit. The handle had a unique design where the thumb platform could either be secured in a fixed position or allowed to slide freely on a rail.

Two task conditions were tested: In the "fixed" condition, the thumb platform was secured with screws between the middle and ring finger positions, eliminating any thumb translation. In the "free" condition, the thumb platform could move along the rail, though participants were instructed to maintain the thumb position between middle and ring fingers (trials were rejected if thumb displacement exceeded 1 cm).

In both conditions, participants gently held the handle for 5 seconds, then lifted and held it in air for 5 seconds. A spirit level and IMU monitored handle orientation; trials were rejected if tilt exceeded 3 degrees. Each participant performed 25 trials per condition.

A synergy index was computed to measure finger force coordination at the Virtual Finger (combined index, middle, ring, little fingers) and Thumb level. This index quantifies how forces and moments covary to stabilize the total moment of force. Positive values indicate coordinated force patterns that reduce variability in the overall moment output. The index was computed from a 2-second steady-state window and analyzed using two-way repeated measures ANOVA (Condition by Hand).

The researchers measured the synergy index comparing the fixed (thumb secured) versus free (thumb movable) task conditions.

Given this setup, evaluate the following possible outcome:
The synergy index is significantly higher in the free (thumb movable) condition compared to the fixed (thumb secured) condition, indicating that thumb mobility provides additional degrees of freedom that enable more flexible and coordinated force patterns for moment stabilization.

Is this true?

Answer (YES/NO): NO